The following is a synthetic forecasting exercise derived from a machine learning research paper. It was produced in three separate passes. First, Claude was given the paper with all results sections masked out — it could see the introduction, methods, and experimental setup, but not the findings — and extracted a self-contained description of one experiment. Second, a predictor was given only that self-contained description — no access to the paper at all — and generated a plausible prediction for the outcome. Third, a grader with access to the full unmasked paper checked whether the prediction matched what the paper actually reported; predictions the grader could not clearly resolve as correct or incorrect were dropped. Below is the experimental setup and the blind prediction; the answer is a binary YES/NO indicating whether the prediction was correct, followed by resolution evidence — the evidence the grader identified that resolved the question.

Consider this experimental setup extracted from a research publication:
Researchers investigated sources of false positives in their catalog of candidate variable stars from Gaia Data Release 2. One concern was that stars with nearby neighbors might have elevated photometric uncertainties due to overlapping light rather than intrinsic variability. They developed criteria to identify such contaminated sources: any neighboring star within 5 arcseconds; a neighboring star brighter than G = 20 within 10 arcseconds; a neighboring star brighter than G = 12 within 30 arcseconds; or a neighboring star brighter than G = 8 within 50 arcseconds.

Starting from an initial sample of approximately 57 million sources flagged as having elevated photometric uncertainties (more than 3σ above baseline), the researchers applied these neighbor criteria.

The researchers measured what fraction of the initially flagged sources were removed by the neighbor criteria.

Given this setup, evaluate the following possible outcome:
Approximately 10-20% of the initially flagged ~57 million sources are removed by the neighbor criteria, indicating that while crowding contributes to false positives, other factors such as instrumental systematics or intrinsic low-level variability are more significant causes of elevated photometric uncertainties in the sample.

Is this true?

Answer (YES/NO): NO